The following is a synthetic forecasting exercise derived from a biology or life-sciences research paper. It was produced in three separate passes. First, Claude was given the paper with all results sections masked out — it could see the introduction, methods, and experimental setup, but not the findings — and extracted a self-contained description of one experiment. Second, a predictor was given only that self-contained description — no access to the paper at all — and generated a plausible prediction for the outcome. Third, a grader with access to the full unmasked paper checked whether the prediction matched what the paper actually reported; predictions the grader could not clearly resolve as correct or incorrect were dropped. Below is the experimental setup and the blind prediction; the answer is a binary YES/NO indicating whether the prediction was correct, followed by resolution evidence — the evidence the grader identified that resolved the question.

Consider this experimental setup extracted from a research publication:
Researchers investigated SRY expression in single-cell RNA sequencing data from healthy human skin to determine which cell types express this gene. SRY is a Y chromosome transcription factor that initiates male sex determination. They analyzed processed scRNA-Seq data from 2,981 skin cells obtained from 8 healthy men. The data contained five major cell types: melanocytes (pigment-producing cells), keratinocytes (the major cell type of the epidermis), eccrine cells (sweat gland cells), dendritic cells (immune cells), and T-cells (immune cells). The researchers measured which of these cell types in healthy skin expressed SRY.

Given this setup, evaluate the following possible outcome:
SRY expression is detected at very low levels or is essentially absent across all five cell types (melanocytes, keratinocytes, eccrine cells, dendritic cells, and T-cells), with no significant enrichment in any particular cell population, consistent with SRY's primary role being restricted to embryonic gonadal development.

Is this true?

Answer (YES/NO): NO